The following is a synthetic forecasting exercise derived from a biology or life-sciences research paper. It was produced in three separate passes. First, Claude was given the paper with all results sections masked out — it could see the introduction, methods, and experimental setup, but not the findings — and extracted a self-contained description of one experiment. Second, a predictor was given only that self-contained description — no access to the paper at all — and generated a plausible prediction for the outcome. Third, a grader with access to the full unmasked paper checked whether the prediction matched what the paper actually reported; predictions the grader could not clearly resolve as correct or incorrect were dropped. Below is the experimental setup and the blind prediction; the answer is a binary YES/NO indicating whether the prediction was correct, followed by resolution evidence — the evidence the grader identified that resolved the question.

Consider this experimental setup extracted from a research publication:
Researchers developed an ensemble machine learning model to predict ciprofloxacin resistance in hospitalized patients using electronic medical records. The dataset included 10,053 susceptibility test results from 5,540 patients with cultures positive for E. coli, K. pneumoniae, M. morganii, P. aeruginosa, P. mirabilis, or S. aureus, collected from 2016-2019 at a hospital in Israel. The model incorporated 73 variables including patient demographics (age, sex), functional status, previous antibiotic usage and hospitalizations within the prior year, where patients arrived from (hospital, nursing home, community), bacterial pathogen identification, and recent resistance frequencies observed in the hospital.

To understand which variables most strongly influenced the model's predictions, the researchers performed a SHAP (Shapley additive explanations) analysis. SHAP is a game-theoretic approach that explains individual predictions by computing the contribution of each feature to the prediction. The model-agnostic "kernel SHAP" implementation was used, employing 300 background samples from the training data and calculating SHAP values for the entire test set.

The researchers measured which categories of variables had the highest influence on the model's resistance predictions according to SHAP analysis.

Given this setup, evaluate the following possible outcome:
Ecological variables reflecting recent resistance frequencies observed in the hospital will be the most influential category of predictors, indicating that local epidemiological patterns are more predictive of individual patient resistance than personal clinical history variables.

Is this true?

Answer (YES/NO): NO